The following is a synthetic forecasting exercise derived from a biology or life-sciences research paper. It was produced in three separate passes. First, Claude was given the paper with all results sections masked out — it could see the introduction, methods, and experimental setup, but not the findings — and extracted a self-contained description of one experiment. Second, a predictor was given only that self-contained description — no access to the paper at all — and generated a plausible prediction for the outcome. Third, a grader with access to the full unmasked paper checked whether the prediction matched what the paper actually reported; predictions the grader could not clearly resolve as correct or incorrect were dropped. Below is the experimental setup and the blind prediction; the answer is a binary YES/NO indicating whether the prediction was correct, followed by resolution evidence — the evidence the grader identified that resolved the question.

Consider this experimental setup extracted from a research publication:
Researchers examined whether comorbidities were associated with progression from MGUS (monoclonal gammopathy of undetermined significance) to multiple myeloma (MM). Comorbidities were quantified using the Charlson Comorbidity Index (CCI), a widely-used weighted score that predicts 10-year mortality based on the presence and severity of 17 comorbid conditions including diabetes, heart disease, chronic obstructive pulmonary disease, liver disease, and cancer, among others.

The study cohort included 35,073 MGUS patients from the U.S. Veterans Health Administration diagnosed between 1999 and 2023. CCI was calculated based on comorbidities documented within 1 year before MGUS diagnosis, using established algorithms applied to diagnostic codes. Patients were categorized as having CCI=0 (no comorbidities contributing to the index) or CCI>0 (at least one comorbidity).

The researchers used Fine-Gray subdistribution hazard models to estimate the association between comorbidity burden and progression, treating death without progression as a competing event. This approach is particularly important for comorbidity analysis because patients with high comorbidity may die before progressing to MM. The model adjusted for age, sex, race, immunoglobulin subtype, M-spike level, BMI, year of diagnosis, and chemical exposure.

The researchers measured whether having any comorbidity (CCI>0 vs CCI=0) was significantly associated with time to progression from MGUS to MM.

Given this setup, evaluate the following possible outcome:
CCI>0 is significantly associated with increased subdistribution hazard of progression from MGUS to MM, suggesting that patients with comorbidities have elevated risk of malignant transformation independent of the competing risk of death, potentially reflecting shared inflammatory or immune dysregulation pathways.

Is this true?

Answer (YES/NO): YES